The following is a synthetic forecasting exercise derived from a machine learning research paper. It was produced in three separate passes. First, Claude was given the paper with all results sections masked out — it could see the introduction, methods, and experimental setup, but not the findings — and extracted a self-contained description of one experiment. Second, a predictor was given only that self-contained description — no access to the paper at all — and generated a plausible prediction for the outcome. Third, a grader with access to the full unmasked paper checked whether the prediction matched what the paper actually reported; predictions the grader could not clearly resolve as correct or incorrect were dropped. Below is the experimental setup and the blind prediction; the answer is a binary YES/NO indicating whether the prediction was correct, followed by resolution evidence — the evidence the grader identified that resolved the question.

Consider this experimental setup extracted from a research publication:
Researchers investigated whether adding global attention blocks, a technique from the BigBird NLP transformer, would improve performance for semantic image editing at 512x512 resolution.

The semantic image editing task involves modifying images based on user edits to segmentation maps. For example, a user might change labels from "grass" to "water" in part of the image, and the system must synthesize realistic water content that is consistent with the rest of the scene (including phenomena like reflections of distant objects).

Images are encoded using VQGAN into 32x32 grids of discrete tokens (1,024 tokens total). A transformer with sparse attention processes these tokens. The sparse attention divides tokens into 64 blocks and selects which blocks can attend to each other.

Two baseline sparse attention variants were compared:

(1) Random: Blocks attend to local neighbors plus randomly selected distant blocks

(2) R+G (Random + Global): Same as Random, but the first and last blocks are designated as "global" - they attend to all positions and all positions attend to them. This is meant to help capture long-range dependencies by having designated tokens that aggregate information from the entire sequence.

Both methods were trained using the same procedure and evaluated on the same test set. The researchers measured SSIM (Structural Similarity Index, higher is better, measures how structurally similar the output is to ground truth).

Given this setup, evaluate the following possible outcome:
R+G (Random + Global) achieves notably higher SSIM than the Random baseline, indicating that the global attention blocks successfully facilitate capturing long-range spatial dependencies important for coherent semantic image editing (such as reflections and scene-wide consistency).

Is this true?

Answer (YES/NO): NO